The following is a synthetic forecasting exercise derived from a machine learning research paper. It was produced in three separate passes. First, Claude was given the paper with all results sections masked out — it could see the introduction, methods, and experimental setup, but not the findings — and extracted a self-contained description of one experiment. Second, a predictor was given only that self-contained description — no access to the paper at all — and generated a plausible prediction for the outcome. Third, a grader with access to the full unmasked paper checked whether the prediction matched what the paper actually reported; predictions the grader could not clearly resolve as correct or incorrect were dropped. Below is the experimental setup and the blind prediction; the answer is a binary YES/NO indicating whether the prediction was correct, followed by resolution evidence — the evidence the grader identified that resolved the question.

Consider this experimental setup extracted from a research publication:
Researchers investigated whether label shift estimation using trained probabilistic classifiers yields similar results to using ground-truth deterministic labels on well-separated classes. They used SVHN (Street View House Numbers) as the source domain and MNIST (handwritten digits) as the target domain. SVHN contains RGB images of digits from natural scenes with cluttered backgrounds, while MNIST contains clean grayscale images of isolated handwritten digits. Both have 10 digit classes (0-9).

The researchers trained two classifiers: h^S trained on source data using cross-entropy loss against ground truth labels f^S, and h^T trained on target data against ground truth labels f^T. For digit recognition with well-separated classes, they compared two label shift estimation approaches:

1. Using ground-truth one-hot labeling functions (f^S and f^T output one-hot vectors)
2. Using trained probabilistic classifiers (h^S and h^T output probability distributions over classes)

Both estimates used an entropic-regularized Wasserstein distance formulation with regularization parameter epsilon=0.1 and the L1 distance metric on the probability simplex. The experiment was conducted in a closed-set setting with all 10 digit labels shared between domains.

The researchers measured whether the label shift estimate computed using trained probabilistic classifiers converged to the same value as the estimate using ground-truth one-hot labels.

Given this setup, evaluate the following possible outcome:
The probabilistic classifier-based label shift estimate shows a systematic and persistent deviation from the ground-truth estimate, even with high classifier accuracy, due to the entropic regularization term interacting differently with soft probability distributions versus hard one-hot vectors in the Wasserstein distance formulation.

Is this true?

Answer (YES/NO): NO